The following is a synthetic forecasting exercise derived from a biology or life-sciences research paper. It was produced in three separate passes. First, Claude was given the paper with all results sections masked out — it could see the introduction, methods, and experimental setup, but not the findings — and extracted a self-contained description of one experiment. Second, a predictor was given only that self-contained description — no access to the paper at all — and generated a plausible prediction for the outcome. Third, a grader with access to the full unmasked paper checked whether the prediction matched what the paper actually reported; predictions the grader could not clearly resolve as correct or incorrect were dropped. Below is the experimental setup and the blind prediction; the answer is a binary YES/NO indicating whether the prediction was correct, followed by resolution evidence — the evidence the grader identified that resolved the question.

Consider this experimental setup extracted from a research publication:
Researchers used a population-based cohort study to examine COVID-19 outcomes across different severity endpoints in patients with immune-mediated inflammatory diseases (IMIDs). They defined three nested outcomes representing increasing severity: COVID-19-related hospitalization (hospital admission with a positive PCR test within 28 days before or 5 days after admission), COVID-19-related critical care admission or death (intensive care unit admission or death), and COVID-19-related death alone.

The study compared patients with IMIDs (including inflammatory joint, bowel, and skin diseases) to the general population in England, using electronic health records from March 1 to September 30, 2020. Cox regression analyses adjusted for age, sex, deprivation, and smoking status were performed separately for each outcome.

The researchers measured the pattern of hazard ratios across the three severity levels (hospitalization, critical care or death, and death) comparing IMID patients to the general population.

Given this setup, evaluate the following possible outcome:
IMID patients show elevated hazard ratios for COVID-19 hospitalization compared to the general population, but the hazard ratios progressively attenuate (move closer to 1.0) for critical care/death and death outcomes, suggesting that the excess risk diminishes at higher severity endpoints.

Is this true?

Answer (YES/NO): YES